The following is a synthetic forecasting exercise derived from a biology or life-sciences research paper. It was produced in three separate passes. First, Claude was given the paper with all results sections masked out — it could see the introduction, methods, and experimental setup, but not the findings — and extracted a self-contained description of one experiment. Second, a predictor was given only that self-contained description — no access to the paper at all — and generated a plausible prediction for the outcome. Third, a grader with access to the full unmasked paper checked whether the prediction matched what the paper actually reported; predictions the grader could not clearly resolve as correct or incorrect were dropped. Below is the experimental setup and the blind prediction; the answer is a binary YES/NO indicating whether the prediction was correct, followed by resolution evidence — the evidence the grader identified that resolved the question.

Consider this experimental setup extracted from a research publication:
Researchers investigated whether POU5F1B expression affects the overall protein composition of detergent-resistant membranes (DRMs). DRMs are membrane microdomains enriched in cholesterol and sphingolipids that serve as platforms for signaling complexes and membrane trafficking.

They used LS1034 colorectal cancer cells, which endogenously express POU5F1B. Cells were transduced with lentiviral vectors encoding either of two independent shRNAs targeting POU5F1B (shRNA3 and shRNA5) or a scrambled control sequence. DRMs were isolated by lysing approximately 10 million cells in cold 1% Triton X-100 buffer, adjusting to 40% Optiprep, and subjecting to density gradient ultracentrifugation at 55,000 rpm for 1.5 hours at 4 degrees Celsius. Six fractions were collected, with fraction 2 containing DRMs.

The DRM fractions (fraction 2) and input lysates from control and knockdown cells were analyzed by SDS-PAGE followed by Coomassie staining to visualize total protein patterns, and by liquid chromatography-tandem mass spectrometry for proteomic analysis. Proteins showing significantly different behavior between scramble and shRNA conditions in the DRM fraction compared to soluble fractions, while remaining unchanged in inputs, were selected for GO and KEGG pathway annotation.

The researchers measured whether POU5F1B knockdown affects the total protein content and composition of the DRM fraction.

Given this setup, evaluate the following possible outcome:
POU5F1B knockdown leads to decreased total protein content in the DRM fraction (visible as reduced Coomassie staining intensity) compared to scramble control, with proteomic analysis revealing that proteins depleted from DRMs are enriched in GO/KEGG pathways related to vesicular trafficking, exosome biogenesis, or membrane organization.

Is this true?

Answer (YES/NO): YES